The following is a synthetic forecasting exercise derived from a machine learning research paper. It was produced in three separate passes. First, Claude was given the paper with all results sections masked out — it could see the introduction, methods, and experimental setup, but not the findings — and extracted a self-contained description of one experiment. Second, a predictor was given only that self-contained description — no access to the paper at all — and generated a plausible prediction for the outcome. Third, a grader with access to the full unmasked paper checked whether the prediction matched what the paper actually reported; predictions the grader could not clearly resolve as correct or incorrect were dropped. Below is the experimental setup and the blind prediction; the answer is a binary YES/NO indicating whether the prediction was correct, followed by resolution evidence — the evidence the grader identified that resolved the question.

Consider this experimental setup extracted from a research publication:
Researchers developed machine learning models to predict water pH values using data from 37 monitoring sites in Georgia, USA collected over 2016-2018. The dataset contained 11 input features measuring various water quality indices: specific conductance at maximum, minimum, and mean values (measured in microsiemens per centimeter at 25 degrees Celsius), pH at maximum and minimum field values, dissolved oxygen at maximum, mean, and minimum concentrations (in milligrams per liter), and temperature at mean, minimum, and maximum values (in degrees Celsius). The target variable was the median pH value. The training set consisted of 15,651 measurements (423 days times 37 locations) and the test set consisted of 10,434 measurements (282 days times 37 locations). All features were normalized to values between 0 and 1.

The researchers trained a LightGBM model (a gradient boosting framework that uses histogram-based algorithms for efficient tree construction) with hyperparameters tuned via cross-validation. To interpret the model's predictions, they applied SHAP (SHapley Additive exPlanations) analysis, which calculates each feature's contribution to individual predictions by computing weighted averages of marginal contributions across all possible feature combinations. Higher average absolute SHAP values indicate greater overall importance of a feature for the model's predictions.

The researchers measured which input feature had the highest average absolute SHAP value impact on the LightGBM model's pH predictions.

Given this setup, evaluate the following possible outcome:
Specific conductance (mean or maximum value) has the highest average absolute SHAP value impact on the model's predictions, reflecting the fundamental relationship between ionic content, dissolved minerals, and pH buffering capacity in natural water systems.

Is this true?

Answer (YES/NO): NO